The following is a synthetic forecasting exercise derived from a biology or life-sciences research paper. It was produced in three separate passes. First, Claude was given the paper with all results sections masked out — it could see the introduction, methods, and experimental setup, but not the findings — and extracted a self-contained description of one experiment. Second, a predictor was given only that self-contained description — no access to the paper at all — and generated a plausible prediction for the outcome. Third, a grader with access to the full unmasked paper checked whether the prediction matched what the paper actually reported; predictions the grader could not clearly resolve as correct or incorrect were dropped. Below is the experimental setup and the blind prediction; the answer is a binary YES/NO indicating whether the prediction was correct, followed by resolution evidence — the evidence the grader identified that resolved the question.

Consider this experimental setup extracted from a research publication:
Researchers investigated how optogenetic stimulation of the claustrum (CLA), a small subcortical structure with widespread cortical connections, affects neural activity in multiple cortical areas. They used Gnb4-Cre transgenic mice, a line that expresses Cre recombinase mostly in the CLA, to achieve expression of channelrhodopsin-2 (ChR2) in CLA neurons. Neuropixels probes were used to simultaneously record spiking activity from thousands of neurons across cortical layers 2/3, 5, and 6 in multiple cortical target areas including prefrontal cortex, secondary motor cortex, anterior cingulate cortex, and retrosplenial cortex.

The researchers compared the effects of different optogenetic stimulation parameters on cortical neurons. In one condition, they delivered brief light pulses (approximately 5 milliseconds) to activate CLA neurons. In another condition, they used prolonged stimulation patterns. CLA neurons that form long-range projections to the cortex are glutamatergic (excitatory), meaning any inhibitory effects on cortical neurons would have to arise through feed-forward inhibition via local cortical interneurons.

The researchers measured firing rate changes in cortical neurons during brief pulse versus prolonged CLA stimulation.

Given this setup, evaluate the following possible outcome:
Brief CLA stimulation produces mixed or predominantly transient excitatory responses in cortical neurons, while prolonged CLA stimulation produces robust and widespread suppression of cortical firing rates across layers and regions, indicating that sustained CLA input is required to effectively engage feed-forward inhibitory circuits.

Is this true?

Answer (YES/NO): NO